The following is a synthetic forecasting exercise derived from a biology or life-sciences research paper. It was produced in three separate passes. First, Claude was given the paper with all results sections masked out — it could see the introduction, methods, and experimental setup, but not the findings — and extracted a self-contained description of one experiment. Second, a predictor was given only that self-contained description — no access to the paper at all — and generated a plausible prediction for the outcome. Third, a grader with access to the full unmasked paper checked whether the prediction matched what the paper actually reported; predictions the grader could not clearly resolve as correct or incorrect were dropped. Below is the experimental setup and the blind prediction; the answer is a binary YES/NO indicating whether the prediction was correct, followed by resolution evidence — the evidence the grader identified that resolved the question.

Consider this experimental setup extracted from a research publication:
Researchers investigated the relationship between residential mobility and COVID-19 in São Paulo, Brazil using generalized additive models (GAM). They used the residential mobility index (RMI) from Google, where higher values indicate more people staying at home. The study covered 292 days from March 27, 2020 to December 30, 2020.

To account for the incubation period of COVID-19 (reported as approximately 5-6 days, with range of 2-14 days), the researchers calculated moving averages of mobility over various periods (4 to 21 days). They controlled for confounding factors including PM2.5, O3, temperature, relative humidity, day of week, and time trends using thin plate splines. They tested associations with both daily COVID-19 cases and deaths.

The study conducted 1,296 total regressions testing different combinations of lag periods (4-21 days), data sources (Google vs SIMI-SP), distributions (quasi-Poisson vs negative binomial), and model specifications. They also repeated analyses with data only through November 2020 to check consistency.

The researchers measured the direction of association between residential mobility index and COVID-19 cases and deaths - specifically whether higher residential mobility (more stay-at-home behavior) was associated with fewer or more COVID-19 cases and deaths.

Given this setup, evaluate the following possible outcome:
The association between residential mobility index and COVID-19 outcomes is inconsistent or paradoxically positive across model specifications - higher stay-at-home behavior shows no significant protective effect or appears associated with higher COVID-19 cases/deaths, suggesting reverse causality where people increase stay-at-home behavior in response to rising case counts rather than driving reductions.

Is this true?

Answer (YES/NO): NO